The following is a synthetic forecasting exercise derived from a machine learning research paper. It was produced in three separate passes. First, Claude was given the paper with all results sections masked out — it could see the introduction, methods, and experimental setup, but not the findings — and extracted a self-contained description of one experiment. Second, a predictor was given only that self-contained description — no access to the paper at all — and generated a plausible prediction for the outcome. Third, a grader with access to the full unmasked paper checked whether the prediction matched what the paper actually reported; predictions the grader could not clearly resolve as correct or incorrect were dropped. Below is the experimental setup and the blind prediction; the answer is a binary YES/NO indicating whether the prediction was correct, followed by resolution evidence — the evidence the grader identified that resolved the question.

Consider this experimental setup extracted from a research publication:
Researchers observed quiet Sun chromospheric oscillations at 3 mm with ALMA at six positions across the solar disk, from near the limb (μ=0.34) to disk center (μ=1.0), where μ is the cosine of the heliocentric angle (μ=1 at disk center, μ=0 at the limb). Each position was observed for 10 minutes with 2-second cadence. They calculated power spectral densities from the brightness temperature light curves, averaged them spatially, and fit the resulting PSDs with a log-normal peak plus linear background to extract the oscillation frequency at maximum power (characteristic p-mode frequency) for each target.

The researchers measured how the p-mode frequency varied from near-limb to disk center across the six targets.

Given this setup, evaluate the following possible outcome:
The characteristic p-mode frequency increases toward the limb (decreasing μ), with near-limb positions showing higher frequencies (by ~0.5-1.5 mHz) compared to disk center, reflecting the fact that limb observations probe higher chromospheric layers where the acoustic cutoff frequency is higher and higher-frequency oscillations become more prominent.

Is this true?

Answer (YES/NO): NO